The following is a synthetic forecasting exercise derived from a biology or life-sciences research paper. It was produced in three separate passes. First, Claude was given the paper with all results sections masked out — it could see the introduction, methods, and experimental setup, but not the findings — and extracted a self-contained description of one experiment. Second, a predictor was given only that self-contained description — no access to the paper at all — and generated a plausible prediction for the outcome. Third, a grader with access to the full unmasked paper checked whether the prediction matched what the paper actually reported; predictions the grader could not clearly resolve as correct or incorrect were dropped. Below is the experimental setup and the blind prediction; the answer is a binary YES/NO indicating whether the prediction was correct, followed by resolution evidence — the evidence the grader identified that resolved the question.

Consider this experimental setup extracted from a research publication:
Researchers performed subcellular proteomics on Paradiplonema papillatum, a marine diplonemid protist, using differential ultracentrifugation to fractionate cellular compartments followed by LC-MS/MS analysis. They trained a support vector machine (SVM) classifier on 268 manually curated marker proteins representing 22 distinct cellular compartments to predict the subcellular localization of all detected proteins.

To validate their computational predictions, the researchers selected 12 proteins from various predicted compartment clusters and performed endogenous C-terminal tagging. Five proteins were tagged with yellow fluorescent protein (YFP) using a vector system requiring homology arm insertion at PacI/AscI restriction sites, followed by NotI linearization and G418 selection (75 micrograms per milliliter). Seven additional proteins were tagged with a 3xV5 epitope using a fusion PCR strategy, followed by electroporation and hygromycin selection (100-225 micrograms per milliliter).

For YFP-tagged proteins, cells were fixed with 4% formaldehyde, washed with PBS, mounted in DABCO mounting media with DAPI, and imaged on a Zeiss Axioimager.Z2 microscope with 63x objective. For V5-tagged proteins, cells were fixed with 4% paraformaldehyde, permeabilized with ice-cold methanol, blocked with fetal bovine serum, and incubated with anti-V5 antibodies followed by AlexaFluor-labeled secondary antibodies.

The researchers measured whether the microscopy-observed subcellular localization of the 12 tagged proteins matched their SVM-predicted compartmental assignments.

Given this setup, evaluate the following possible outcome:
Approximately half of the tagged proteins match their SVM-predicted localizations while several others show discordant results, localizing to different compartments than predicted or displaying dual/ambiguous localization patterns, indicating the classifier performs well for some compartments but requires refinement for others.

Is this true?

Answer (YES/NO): NO